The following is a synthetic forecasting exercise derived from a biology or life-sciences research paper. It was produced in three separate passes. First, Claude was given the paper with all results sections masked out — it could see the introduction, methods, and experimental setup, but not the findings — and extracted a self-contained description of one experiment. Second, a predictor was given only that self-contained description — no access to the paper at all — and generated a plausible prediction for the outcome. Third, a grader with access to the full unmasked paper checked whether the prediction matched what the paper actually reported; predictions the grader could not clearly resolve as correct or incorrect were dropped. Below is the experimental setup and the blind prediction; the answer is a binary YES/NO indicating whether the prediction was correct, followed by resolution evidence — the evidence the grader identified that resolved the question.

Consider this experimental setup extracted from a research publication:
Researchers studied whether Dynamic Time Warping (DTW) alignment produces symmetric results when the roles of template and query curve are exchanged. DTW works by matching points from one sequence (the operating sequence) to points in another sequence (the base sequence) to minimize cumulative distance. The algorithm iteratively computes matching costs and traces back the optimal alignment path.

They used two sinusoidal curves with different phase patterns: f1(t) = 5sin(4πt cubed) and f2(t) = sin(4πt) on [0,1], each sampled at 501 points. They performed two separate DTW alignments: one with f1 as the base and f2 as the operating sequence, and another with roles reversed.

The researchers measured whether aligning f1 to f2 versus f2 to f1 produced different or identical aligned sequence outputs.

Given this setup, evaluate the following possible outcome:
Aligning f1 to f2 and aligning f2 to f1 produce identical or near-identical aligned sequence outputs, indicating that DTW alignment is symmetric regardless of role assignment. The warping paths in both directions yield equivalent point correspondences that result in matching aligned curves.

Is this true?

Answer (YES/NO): YES